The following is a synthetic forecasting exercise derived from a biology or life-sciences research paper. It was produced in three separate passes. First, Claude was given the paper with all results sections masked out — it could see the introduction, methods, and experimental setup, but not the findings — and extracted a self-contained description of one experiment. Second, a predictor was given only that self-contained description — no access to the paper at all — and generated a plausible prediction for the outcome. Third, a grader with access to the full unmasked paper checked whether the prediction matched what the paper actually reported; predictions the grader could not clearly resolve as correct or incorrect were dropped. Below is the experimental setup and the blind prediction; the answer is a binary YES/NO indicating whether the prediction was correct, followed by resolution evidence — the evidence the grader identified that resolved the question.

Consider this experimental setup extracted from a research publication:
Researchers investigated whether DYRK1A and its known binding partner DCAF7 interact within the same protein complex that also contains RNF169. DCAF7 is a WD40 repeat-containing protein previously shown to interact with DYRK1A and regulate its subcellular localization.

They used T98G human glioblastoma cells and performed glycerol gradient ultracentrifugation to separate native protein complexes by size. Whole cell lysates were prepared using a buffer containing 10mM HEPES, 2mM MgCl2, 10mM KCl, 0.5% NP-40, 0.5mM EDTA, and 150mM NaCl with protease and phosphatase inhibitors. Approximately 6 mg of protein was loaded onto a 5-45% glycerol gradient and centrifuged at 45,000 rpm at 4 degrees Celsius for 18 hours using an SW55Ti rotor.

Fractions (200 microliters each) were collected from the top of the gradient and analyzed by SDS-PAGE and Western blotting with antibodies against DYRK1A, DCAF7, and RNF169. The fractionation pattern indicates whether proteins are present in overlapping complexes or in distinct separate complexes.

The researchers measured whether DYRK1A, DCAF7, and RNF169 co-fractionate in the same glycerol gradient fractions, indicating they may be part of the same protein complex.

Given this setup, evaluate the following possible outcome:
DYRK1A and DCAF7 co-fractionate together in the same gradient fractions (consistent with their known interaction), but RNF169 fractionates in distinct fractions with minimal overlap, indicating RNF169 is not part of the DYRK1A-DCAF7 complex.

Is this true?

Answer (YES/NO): NO